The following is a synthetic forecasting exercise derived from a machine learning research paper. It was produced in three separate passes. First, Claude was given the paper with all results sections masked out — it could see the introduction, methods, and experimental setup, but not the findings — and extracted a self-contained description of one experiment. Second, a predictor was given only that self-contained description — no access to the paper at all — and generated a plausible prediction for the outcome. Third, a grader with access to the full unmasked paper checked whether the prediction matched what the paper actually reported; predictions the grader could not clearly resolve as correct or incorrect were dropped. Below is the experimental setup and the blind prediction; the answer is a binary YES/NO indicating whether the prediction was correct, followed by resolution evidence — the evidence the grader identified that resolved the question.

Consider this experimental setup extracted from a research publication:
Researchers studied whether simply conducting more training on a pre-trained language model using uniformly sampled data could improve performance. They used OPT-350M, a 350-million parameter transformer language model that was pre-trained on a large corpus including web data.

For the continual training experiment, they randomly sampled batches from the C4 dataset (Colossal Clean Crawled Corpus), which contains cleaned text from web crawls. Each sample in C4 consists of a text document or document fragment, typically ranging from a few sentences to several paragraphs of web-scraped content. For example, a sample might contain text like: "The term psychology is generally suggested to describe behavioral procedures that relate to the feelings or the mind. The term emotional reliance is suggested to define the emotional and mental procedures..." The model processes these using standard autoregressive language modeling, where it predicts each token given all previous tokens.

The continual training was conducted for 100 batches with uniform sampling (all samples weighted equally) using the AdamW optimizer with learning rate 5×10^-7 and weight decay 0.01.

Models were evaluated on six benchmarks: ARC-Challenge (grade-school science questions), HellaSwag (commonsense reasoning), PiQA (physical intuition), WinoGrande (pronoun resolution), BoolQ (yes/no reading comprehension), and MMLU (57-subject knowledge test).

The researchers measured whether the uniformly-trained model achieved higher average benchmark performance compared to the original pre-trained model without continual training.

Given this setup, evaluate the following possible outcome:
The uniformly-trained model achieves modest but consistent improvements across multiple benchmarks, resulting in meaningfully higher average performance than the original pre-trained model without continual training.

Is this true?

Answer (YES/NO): YES